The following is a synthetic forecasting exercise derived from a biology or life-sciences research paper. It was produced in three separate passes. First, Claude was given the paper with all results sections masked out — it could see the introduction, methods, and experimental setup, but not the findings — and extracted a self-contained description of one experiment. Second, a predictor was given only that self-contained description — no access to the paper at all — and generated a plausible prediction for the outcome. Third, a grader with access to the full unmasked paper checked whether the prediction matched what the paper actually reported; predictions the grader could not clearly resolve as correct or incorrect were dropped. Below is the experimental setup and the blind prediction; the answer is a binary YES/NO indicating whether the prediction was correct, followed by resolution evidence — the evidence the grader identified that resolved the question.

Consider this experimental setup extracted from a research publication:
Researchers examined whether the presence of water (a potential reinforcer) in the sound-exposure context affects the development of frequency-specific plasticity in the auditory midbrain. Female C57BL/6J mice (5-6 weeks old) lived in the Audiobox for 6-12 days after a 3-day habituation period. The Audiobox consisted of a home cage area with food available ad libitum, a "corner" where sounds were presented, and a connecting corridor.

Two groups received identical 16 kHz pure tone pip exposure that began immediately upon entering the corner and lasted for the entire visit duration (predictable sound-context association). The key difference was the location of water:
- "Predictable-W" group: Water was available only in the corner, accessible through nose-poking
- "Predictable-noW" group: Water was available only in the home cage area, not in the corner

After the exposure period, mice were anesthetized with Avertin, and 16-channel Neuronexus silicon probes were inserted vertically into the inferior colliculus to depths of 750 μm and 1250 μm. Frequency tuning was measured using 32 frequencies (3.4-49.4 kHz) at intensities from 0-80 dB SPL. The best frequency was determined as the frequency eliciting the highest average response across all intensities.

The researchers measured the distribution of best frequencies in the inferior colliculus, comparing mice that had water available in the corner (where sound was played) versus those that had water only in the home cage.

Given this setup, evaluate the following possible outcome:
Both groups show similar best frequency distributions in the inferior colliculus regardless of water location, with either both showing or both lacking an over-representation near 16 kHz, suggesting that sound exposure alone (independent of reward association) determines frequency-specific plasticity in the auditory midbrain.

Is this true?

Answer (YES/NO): NO